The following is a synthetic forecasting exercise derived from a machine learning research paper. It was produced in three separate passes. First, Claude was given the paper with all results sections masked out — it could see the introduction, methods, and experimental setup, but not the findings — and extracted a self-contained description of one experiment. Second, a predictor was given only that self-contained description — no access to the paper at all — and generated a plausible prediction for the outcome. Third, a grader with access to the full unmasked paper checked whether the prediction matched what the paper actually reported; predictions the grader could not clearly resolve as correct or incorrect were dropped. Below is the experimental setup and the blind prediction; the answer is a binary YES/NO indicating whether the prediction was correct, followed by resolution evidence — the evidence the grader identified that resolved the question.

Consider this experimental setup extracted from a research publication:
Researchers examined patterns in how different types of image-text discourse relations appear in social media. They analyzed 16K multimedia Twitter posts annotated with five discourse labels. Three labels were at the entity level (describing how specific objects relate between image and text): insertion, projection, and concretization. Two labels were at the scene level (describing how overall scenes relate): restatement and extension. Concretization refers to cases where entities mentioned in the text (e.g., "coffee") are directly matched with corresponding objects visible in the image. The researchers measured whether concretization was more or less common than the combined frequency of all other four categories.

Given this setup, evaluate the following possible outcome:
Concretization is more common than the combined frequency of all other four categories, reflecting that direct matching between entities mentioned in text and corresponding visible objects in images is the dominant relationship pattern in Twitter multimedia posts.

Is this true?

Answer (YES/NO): YES